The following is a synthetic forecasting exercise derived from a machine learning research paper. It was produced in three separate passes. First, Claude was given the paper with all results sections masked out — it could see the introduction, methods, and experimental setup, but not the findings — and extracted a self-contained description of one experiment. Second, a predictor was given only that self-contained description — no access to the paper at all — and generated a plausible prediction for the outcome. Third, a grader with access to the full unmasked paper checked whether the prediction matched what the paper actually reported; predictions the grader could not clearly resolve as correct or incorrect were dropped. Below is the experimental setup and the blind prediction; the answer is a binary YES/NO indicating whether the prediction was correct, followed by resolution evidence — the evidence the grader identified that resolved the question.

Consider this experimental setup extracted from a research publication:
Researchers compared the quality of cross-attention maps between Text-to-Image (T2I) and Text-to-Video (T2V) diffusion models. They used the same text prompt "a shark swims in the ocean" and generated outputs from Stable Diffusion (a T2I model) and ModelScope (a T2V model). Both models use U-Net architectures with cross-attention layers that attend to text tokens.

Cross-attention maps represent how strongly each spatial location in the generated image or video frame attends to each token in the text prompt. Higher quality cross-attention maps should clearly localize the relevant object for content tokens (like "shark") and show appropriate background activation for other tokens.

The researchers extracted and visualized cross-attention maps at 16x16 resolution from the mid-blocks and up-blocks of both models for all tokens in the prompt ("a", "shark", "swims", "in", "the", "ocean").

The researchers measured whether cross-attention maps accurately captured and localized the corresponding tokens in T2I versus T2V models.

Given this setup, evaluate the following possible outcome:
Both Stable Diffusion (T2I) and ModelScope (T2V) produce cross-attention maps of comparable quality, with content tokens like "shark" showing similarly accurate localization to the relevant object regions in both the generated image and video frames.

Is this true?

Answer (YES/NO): NO